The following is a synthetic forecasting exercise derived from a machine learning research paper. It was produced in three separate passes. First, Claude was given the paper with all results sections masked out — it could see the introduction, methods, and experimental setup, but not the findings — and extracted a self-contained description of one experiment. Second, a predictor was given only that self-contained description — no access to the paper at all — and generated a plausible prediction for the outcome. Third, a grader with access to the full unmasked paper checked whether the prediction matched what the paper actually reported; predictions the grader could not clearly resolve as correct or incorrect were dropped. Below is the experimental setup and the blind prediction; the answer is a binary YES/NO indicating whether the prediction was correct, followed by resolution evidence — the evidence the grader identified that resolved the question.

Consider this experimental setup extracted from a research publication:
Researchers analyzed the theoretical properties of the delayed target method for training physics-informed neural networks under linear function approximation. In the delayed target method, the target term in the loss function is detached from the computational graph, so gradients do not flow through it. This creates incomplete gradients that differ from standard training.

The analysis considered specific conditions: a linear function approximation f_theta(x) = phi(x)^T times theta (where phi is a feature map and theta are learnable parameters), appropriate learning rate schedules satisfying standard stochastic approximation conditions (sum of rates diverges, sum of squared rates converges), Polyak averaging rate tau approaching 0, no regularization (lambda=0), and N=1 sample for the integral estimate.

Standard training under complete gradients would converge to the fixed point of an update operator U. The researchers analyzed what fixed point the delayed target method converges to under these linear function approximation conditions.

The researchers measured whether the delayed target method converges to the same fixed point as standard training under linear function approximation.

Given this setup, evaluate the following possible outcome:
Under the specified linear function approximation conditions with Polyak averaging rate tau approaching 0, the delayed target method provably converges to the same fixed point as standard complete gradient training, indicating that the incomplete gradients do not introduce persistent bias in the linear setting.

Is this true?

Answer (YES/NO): NO